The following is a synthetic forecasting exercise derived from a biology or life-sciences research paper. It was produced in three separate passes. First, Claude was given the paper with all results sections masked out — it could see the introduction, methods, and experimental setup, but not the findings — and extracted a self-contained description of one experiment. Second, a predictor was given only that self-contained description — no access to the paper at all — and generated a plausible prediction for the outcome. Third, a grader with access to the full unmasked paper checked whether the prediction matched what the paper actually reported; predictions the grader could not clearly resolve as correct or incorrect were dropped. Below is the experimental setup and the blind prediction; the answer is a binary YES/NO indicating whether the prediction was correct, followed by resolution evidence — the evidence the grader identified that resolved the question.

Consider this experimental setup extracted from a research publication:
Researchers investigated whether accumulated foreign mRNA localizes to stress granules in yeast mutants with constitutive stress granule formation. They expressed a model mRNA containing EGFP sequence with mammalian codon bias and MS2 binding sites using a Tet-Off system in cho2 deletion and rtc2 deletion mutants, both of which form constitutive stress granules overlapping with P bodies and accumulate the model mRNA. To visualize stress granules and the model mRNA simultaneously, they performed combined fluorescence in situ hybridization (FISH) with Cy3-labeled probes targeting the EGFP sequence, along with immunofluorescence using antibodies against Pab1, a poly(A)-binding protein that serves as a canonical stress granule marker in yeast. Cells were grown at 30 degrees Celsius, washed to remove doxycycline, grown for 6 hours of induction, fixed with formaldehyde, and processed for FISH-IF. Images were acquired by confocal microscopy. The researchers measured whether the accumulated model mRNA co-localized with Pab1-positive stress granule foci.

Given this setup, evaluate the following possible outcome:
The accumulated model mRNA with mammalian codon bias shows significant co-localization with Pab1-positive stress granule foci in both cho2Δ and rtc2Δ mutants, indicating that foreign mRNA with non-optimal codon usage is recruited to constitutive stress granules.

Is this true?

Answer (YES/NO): NO